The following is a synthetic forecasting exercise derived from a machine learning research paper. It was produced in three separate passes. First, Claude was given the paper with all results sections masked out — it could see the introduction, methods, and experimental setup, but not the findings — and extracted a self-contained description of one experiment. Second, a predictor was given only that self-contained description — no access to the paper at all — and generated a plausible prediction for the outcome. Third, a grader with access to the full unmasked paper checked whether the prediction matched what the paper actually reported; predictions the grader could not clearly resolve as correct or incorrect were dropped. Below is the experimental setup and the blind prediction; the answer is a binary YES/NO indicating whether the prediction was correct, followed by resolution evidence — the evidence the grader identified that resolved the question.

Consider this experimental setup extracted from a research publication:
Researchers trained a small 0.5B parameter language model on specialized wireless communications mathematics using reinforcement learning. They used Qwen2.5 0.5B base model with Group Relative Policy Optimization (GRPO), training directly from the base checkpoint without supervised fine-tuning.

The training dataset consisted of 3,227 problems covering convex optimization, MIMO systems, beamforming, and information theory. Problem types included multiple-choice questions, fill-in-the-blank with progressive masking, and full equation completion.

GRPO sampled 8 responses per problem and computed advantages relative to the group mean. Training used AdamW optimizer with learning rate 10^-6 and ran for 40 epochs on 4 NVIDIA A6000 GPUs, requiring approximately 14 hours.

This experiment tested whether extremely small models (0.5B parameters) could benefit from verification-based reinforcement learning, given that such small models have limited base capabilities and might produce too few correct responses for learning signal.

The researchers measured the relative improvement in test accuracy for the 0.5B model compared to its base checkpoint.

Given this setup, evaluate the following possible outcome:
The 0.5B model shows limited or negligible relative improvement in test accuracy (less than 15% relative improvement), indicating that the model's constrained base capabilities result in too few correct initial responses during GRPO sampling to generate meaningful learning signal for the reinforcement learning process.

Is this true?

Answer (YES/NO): YES